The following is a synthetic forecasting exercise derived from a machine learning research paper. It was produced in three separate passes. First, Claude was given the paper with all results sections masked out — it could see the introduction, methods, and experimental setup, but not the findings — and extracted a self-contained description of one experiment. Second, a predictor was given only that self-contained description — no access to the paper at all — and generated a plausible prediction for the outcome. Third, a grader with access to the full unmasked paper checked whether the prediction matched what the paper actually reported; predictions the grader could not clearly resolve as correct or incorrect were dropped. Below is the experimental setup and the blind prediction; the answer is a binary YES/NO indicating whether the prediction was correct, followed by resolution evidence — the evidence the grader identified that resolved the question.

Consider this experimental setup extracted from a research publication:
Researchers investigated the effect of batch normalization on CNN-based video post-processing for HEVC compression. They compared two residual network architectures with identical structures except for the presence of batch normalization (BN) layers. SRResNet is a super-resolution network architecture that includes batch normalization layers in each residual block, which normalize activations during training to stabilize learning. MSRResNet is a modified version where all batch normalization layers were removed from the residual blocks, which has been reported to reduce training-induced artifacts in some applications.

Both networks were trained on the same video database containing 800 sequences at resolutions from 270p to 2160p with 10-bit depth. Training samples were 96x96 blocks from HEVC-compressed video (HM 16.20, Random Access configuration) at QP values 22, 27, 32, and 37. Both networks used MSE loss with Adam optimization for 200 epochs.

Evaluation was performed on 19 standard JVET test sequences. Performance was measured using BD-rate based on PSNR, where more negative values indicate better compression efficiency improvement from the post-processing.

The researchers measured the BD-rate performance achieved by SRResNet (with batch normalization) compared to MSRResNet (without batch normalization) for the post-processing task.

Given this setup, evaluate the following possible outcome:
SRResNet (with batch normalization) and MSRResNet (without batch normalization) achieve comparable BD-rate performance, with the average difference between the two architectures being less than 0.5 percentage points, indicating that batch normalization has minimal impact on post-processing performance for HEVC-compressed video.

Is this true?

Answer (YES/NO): NO